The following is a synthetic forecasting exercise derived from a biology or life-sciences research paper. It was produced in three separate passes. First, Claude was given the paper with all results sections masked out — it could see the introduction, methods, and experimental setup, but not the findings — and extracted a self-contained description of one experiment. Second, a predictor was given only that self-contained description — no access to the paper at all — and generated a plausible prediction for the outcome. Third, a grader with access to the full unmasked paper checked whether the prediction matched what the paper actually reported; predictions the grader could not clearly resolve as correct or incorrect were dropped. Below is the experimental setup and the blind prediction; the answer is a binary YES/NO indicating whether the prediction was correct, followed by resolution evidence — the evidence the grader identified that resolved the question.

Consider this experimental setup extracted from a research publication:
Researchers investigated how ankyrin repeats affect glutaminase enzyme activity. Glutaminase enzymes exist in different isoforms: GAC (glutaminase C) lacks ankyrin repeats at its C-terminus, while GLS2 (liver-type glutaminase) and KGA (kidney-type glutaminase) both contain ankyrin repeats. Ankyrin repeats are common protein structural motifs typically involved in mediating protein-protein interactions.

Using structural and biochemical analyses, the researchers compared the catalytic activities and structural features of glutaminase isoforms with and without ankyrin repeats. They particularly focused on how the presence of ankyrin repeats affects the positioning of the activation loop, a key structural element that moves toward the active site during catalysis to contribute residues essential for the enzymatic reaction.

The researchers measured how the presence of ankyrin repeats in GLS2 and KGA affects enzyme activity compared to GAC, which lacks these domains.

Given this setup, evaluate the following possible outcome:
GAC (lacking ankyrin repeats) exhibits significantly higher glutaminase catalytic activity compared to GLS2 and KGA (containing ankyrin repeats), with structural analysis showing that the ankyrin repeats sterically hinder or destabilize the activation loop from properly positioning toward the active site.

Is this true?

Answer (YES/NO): YES